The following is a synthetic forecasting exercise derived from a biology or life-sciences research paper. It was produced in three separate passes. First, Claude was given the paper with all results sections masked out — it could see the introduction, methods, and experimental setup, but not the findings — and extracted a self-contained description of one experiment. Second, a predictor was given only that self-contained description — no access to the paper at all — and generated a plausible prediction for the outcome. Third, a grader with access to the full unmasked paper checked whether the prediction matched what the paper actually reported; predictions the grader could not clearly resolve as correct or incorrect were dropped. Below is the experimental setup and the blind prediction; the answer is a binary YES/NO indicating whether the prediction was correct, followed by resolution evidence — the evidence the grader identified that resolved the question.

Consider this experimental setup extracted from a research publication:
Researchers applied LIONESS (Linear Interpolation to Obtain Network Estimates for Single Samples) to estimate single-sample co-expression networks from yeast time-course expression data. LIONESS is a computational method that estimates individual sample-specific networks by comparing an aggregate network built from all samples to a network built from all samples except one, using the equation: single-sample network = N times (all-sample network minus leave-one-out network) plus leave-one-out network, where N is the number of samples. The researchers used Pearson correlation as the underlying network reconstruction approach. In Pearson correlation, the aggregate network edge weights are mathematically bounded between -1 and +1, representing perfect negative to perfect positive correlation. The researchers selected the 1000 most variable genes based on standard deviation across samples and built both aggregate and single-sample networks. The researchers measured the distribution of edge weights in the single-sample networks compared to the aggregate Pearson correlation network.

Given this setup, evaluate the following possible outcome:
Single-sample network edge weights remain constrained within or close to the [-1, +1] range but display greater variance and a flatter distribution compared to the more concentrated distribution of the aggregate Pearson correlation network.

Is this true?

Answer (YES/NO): NO